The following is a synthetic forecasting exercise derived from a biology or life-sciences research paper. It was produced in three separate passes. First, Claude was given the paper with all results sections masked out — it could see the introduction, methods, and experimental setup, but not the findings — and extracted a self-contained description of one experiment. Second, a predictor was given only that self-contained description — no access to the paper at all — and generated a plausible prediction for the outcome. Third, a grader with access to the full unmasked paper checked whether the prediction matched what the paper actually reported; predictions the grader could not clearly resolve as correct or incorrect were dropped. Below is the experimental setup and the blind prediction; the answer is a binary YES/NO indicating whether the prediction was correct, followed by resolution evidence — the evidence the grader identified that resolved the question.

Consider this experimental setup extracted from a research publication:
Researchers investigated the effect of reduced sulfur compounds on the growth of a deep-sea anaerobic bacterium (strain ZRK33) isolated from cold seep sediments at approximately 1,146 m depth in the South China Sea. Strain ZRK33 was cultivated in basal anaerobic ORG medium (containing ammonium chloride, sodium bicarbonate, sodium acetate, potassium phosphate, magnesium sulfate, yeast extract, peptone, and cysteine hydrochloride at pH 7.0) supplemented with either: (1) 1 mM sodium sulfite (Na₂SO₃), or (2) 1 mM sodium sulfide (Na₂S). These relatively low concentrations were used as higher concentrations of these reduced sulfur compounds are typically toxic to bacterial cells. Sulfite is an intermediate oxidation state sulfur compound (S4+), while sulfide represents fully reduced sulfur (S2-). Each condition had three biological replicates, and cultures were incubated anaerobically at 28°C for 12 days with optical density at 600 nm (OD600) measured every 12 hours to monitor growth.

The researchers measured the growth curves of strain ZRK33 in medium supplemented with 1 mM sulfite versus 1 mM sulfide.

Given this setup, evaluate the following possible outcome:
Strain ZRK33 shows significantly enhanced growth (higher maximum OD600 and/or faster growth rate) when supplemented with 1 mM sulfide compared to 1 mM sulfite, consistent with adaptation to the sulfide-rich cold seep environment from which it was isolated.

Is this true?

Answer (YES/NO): NO